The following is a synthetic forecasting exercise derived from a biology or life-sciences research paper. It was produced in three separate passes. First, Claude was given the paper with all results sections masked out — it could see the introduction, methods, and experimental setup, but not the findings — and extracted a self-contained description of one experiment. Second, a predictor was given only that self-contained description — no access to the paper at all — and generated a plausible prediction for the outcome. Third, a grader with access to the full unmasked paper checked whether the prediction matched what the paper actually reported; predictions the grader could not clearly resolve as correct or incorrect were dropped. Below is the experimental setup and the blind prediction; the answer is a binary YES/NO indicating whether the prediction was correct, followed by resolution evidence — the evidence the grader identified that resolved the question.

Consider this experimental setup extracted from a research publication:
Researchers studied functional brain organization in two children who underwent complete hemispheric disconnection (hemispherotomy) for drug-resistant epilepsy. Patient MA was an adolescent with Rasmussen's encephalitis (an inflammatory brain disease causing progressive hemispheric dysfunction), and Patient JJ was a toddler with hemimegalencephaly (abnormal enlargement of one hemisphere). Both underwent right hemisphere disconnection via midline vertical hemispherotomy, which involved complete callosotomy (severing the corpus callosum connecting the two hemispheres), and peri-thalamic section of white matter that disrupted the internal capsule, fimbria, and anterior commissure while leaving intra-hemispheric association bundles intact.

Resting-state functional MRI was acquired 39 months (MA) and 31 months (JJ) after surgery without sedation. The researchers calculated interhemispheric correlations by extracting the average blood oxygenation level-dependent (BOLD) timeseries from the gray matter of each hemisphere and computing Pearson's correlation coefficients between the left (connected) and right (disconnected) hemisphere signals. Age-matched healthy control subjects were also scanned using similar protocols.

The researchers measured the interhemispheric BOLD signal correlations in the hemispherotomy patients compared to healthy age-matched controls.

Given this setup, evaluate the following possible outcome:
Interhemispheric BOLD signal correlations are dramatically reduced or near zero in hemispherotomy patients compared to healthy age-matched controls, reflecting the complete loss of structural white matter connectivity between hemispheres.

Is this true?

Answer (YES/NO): YES